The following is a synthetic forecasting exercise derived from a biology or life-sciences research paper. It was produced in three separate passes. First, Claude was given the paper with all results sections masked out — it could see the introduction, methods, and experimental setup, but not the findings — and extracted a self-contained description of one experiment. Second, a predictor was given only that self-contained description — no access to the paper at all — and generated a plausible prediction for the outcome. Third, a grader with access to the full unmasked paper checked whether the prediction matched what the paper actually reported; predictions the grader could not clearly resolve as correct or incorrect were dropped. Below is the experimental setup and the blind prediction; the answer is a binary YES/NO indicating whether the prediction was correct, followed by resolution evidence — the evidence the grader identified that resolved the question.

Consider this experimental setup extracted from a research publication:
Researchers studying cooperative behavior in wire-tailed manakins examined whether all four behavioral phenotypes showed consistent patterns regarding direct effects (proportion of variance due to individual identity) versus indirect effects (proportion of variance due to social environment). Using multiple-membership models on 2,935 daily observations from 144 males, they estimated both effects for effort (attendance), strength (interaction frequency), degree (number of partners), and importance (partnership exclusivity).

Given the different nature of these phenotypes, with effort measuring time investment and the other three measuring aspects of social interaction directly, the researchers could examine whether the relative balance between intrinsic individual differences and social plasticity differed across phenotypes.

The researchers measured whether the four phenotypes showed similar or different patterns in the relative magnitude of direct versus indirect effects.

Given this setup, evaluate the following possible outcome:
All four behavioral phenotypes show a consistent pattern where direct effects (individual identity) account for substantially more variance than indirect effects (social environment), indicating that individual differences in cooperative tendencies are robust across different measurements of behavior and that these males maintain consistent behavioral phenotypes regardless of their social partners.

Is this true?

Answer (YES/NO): NO